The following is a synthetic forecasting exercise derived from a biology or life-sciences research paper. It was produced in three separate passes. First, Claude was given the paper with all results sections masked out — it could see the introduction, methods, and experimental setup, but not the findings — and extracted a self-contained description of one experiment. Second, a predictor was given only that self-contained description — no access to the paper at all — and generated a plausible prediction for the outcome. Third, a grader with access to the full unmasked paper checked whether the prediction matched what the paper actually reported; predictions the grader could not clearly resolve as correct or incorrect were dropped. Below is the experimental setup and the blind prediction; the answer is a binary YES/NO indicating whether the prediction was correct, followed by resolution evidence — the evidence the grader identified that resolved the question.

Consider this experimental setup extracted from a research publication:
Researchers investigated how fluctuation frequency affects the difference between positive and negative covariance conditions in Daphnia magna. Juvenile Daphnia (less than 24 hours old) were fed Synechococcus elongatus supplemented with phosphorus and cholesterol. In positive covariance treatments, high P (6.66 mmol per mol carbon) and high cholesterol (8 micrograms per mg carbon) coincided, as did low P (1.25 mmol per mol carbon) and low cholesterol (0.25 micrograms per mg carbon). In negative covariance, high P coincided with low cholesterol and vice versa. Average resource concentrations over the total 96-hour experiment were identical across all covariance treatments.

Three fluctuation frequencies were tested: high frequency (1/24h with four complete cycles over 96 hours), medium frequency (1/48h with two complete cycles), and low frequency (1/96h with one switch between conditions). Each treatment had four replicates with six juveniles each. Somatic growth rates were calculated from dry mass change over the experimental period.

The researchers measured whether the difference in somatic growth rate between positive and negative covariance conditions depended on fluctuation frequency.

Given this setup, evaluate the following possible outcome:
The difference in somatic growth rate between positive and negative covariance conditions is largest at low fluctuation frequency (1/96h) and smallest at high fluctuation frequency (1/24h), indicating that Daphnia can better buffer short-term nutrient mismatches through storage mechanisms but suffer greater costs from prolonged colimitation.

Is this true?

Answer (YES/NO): NO